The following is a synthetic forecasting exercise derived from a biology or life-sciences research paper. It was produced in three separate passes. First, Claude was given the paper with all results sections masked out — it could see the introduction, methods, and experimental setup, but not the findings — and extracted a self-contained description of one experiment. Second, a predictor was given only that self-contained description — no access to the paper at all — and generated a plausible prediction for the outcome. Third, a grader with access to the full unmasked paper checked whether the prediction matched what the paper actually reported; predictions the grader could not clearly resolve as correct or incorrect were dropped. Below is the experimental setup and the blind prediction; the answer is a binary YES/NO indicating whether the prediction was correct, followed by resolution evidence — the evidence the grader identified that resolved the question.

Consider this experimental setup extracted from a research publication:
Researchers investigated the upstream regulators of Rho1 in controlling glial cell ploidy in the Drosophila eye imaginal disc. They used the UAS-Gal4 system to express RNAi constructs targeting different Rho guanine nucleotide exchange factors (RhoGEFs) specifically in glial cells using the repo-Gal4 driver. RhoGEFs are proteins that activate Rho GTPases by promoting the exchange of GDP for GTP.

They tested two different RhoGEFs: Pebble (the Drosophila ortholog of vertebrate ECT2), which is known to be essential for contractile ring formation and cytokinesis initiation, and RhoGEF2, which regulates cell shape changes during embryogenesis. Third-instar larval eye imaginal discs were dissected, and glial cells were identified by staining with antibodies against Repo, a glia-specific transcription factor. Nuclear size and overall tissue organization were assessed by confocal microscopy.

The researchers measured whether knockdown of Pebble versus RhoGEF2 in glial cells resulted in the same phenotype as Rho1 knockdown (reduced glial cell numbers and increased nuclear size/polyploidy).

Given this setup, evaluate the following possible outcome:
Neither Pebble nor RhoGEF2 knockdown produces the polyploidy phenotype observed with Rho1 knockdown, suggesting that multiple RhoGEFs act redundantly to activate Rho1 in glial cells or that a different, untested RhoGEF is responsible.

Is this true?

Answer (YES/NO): NO